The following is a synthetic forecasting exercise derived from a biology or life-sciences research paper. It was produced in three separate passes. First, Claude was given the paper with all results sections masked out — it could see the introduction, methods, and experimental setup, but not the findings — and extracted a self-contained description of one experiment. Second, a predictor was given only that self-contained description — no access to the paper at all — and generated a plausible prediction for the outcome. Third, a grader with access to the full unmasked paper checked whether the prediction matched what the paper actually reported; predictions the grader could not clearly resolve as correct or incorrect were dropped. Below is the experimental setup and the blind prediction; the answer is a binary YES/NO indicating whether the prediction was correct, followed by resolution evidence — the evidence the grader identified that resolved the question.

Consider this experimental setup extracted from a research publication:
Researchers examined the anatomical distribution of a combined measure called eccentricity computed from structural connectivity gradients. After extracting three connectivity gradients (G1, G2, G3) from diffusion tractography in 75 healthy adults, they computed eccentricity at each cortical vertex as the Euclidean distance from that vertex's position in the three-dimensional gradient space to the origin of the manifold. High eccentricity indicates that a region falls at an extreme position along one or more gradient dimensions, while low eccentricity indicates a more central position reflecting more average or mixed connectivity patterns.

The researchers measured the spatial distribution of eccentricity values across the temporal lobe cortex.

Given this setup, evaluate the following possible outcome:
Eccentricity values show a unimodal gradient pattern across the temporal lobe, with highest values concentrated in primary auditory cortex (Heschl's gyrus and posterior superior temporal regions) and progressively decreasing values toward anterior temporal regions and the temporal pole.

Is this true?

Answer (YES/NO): NO